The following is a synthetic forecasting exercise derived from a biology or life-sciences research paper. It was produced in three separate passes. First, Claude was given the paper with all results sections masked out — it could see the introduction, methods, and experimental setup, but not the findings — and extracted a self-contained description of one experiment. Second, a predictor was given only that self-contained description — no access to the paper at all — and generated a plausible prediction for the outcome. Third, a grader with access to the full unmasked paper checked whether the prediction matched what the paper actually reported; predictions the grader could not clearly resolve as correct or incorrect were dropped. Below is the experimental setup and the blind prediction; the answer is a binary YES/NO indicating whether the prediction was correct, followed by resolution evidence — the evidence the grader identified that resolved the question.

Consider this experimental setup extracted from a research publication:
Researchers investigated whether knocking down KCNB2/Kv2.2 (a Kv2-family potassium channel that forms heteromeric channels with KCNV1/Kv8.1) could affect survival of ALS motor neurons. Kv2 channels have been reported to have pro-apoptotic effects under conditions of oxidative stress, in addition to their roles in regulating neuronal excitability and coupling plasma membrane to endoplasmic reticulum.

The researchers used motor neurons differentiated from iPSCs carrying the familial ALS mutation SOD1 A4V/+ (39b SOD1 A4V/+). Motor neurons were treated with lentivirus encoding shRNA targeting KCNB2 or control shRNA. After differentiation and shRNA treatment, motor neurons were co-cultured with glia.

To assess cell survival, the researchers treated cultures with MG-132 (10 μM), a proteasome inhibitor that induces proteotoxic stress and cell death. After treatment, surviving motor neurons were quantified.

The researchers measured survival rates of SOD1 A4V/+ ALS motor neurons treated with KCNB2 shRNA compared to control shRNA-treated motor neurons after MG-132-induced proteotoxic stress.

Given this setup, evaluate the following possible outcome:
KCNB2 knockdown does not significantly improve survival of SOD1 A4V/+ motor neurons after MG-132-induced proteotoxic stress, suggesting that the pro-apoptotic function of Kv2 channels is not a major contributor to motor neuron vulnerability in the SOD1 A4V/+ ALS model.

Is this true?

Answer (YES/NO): NO